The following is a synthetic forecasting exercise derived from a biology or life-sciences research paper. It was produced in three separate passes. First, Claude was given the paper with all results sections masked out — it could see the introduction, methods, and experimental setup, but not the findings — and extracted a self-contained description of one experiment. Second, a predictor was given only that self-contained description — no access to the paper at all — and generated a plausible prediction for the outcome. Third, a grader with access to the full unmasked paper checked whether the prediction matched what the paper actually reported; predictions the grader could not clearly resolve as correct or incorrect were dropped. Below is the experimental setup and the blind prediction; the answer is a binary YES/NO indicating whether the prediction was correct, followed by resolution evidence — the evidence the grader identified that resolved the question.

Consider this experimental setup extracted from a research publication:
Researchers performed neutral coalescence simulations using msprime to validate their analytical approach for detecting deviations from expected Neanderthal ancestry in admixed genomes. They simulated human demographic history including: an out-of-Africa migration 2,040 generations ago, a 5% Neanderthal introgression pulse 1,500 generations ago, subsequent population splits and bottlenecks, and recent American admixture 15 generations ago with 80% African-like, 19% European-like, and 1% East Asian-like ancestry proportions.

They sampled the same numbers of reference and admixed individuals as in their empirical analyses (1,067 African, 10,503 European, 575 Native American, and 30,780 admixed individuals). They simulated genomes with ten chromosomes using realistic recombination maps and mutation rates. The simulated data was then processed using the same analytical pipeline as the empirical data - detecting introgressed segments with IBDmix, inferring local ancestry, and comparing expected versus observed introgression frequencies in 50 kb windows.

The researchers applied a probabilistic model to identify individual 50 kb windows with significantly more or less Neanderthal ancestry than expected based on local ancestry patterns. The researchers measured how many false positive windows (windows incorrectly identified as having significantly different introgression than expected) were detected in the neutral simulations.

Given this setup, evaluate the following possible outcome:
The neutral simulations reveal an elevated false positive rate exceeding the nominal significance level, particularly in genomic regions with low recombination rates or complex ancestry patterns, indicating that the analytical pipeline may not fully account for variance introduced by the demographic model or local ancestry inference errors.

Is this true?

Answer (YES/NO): NO